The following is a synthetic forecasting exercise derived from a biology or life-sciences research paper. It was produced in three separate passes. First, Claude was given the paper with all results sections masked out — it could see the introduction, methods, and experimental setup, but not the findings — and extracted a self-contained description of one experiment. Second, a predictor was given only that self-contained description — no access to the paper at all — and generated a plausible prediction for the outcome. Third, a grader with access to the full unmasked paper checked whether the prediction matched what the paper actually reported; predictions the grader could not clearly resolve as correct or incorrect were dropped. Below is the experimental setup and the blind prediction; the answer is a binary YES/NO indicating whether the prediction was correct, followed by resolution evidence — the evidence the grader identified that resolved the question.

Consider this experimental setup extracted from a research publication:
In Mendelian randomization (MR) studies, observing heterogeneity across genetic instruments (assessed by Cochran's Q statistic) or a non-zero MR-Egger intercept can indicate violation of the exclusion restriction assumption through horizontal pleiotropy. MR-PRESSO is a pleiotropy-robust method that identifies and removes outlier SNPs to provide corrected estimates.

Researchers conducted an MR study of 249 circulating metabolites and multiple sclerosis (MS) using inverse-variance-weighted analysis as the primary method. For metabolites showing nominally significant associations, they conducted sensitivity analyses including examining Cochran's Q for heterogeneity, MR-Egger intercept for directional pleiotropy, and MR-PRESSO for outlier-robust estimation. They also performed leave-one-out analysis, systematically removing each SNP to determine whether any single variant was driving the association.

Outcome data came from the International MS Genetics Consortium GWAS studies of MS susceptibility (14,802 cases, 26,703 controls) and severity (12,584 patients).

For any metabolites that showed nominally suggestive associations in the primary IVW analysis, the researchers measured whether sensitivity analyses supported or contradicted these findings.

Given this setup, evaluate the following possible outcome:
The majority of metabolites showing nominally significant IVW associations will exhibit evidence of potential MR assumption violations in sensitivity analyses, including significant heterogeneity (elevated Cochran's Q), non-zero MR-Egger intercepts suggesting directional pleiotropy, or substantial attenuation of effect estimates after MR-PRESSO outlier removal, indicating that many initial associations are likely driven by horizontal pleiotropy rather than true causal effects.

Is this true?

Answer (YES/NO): NO